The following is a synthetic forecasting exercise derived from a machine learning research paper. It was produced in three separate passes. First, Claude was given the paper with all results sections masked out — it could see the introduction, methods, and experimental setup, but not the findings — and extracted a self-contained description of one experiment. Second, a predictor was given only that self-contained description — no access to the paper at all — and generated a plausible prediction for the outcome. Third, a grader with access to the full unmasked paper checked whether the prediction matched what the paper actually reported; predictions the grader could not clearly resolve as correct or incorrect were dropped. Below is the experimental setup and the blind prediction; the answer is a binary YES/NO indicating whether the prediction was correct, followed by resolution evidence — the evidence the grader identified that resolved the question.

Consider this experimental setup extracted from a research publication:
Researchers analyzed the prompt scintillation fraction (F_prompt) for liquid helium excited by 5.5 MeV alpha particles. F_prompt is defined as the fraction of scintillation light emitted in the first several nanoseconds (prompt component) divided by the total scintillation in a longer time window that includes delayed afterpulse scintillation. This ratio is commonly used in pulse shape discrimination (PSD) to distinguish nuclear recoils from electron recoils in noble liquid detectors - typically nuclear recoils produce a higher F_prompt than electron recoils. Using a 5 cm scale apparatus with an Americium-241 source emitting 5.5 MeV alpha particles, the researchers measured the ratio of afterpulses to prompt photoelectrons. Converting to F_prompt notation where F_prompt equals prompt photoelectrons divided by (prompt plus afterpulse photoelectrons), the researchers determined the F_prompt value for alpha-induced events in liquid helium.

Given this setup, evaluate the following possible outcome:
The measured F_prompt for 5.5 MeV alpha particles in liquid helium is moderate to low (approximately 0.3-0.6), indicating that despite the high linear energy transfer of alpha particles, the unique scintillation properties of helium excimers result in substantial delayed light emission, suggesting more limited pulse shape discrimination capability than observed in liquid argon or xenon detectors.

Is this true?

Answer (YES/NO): NO